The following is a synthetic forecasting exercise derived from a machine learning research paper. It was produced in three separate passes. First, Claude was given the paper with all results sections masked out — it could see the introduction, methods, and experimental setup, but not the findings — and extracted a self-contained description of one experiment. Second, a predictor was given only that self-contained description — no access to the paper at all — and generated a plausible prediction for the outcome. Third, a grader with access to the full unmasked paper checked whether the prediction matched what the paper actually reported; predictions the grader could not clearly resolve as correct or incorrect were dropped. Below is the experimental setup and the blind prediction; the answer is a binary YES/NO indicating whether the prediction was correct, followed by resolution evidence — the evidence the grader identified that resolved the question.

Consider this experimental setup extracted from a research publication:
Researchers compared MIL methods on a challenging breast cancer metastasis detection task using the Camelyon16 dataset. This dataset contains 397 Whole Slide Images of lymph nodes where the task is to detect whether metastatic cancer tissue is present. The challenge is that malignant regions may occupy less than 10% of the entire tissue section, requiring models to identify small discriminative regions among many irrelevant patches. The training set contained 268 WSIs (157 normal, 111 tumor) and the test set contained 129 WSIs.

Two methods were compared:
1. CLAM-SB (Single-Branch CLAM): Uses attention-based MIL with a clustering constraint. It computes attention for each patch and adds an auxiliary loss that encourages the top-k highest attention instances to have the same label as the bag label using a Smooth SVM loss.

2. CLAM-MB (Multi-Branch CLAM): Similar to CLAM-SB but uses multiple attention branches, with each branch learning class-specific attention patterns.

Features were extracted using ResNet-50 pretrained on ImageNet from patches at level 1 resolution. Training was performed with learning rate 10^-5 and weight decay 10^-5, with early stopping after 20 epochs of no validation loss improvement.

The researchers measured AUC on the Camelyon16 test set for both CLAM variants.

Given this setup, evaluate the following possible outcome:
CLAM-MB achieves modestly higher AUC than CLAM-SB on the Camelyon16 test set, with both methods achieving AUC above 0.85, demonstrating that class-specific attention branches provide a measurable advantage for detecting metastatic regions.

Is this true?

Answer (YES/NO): NO